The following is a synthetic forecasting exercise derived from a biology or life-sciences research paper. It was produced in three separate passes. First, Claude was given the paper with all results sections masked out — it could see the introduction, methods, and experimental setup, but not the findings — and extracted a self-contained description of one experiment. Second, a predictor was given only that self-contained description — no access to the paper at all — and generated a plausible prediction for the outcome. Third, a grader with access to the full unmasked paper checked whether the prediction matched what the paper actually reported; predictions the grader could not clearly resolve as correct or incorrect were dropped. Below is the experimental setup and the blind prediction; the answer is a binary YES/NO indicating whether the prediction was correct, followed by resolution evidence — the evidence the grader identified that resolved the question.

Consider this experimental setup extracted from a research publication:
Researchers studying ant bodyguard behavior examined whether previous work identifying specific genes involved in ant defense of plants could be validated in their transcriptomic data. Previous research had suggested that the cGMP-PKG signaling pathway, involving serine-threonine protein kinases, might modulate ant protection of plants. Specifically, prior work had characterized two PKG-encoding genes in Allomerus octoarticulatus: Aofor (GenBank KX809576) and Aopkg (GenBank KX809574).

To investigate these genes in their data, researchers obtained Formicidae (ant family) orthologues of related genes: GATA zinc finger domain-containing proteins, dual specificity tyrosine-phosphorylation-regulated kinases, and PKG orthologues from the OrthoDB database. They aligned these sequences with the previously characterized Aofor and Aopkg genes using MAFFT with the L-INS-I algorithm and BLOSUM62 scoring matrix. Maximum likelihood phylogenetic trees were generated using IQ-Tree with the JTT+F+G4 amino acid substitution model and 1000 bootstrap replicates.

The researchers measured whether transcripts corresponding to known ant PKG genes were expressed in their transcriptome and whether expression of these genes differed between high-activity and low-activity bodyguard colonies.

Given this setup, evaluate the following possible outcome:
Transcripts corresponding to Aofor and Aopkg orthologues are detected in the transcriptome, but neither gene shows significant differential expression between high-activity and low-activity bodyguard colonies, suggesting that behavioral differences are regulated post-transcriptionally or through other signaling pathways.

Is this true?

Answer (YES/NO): YES